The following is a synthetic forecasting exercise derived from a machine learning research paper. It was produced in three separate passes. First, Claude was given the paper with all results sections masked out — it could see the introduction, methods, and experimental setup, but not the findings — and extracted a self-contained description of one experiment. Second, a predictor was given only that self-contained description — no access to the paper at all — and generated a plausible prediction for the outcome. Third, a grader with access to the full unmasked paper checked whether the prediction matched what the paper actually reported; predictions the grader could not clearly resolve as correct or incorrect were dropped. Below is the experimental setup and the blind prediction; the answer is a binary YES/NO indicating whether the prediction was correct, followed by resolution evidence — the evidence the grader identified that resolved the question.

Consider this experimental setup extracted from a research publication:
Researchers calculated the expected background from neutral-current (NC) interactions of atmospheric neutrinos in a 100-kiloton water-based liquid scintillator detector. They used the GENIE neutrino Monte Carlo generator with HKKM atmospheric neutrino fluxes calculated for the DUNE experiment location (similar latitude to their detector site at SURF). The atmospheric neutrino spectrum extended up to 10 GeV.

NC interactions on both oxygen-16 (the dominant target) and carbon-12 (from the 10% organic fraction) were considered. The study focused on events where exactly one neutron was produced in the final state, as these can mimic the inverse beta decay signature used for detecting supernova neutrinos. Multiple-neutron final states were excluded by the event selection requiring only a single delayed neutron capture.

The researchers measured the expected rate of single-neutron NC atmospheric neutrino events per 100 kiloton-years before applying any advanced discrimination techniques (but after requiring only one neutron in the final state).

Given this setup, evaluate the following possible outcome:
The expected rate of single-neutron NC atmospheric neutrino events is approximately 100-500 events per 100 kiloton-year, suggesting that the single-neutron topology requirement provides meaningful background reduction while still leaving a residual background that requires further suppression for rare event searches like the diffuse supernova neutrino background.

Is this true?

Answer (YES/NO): NO